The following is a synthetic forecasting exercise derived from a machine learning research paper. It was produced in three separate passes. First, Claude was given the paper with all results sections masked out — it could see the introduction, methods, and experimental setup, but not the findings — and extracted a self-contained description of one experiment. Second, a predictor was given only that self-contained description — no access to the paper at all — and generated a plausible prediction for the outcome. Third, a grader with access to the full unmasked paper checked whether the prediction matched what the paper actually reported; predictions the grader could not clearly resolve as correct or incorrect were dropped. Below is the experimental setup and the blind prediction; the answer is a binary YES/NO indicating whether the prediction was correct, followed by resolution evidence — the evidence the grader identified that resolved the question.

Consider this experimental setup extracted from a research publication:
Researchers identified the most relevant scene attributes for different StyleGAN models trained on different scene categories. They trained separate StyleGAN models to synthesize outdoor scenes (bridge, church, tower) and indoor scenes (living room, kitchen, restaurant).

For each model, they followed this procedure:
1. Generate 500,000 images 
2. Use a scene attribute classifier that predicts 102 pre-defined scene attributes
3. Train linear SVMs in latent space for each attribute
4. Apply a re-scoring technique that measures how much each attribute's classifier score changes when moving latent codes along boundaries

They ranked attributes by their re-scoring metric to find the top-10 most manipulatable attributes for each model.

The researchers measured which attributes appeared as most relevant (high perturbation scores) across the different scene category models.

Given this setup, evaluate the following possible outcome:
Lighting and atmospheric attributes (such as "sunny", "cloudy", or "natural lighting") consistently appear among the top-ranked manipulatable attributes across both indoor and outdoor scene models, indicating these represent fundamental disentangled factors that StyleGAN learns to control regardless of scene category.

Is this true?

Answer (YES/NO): NO